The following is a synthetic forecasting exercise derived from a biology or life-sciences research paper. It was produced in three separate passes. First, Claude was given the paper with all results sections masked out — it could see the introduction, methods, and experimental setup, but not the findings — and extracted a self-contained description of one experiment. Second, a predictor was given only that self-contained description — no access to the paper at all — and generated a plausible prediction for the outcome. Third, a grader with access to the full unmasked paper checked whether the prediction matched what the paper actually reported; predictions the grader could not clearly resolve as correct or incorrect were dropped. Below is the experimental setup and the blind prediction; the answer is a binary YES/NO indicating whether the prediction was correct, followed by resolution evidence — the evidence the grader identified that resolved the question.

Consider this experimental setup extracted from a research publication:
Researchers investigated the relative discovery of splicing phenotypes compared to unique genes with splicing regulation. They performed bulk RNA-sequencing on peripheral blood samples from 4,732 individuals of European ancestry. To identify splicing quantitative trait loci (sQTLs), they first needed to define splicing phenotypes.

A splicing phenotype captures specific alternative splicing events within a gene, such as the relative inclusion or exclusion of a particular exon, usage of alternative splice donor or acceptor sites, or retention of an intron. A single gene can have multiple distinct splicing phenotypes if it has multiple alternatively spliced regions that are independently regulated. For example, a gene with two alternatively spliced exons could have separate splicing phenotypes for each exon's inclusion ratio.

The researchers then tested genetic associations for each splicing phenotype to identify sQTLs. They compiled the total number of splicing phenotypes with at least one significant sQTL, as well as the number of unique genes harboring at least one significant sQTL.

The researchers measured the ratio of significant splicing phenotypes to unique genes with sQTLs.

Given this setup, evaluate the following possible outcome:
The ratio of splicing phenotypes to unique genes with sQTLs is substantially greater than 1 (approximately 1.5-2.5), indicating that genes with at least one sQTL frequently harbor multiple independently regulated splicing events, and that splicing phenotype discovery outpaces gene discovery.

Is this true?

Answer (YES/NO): NO